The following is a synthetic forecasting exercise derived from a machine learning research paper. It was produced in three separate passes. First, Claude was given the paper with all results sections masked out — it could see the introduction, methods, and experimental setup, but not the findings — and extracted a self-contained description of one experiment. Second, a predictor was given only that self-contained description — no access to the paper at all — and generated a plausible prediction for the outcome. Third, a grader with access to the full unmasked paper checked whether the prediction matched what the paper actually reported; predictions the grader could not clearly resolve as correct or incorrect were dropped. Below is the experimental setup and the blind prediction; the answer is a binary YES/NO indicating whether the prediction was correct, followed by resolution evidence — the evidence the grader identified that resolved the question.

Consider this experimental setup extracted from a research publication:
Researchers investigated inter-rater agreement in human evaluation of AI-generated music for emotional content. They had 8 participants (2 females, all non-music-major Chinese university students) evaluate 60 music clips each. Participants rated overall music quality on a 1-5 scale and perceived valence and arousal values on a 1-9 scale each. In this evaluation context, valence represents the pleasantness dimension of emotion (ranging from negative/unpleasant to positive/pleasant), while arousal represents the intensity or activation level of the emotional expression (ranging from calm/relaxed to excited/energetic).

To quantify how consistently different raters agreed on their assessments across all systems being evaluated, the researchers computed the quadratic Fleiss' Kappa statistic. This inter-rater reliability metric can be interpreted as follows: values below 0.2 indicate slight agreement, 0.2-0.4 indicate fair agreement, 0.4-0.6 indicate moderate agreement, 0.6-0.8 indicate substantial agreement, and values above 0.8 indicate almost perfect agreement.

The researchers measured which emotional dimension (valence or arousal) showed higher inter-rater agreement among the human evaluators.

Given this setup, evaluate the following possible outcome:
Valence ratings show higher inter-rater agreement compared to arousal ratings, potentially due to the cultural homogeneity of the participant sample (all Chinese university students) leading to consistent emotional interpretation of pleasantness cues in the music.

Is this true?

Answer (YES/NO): NO